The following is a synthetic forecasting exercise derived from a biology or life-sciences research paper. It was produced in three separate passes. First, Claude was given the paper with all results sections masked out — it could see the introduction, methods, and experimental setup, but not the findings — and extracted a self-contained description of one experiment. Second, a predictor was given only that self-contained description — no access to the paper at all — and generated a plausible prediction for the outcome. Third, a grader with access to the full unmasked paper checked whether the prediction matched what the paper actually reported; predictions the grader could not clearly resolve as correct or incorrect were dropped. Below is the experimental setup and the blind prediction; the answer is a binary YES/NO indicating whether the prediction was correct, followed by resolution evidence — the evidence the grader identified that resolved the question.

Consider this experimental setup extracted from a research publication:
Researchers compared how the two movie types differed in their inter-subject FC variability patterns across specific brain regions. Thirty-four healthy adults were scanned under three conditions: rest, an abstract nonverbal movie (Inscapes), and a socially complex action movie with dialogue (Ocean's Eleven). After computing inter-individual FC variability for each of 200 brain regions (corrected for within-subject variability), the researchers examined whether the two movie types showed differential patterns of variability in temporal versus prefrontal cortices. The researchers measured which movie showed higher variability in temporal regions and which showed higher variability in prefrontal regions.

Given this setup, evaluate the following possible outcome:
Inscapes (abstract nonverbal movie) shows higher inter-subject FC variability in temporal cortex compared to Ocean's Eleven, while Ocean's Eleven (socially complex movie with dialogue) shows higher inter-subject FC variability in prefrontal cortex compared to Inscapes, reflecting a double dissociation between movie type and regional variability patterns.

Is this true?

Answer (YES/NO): YES